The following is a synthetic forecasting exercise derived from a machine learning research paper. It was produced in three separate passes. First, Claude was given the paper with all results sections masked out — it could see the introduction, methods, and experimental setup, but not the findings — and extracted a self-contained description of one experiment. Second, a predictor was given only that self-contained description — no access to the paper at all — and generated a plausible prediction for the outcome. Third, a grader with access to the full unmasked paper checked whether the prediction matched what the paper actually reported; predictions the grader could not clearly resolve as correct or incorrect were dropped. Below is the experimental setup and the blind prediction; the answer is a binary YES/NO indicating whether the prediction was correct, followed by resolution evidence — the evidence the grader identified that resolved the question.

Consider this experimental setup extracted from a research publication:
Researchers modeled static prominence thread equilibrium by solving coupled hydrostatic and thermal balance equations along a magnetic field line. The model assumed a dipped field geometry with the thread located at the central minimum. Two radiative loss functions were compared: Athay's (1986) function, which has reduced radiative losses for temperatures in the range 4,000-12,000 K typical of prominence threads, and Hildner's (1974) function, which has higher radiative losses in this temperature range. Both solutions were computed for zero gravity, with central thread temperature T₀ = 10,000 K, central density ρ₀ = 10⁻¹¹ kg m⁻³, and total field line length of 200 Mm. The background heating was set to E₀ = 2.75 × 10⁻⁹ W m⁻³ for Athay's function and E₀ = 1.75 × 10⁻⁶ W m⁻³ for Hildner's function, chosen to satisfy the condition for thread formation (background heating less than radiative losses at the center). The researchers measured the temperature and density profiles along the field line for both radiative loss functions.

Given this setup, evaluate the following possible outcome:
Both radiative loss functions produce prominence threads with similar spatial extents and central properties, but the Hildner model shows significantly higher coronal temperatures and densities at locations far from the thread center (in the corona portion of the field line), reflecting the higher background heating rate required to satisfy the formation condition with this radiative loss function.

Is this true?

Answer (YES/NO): NO